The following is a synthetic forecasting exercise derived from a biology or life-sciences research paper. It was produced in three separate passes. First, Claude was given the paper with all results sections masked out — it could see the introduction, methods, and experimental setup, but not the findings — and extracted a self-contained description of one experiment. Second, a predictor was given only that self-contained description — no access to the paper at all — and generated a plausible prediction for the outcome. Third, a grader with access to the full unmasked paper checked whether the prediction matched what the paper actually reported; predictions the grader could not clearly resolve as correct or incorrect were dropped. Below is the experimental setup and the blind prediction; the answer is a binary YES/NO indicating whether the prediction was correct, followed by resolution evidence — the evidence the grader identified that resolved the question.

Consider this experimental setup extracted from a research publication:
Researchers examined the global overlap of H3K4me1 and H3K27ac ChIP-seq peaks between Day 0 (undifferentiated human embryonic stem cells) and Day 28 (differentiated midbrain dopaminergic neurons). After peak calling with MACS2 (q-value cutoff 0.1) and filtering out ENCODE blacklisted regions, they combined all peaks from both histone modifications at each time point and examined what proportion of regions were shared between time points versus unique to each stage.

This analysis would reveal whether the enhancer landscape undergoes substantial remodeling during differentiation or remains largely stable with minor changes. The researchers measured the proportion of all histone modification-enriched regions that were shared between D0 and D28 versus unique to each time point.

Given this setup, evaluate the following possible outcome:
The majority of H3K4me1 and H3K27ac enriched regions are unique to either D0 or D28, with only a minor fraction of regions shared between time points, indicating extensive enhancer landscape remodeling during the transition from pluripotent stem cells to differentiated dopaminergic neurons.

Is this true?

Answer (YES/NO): YES